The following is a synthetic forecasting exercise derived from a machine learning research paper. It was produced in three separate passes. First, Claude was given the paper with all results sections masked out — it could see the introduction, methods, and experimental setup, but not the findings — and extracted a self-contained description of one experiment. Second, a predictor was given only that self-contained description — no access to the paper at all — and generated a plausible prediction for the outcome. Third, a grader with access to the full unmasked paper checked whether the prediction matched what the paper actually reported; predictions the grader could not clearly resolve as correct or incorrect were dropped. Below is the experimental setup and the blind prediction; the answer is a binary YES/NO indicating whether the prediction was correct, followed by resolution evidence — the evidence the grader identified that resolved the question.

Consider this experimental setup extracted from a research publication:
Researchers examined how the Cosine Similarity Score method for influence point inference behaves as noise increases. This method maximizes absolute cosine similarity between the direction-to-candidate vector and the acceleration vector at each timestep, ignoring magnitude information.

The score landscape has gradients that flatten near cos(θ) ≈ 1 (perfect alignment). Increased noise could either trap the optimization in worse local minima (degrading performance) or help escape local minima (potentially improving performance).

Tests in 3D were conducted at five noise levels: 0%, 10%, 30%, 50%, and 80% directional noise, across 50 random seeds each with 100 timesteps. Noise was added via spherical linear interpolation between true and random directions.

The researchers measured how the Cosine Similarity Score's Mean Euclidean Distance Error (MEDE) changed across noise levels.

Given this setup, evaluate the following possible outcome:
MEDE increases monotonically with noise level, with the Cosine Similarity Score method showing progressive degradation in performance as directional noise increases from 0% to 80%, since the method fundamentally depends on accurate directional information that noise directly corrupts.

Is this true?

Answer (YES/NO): NO